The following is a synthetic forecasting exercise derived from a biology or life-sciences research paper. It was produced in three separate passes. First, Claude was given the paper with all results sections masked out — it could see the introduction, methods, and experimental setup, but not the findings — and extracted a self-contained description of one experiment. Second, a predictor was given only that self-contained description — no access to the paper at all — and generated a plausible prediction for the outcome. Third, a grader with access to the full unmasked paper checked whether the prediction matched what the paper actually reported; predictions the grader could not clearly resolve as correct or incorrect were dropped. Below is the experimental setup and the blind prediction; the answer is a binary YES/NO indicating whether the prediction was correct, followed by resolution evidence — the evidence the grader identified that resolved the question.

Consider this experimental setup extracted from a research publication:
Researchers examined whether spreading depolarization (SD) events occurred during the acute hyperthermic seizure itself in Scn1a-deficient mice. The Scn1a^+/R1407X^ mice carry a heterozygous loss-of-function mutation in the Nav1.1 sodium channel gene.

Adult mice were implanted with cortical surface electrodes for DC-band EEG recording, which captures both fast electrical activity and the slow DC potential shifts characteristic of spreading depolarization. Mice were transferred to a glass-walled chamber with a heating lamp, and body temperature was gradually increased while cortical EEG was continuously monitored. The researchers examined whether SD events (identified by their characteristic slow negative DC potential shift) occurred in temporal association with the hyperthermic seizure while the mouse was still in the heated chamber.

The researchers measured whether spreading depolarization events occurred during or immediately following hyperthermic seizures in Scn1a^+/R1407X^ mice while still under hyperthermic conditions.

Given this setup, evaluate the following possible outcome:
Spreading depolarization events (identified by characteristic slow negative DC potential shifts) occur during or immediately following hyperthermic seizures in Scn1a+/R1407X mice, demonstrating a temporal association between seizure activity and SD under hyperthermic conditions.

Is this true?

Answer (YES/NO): YES